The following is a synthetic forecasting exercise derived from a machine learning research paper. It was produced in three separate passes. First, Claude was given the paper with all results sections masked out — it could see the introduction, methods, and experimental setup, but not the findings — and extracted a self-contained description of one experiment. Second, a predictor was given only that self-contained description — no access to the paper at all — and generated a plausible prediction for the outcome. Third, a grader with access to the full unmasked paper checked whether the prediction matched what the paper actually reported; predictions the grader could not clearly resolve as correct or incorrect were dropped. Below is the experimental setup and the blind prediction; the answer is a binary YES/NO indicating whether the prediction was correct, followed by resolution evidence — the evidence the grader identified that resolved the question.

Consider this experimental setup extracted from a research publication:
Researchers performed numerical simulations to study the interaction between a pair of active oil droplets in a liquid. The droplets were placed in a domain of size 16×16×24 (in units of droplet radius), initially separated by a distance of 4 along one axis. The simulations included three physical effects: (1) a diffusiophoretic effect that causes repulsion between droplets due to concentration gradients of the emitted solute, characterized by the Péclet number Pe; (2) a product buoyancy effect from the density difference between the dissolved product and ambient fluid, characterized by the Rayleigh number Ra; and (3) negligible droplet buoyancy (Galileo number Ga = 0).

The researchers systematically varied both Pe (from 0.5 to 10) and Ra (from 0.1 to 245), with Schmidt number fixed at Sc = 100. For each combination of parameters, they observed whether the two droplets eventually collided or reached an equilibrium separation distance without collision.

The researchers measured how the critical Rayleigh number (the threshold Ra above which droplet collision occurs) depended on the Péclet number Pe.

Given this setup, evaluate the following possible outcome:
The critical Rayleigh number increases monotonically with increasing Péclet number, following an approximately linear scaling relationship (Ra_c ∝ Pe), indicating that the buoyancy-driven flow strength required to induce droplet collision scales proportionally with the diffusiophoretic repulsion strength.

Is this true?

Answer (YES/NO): NO